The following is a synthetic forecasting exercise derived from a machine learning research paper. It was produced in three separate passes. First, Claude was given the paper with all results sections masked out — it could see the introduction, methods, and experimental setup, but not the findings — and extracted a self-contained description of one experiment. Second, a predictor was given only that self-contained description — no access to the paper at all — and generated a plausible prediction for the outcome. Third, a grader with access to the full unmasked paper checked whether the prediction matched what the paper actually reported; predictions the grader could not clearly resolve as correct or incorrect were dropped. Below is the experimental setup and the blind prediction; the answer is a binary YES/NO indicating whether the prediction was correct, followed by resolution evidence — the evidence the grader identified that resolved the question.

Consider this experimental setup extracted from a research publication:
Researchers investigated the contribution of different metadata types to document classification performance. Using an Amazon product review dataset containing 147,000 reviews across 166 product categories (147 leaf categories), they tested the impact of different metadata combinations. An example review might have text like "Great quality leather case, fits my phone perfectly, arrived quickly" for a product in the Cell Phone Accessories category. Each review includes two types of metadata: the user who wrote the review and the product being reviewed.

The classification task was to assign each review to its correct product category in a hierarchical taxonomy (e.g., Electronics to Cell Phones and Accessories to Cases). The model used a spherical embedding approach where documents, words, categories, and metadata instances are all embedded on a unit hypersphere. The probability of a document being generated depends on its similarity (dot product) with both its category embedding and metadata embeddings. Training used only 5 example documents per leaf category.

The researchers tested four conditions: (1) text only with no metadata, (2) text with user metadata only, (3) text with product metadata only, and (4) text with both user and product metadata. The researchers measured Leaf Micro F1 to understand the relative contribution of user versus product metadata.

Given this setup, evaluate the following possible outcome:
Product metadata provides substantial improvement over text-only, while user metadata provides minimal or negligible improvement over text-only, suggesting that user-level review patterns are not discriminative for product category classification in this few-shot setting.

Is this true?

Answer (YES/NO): NO